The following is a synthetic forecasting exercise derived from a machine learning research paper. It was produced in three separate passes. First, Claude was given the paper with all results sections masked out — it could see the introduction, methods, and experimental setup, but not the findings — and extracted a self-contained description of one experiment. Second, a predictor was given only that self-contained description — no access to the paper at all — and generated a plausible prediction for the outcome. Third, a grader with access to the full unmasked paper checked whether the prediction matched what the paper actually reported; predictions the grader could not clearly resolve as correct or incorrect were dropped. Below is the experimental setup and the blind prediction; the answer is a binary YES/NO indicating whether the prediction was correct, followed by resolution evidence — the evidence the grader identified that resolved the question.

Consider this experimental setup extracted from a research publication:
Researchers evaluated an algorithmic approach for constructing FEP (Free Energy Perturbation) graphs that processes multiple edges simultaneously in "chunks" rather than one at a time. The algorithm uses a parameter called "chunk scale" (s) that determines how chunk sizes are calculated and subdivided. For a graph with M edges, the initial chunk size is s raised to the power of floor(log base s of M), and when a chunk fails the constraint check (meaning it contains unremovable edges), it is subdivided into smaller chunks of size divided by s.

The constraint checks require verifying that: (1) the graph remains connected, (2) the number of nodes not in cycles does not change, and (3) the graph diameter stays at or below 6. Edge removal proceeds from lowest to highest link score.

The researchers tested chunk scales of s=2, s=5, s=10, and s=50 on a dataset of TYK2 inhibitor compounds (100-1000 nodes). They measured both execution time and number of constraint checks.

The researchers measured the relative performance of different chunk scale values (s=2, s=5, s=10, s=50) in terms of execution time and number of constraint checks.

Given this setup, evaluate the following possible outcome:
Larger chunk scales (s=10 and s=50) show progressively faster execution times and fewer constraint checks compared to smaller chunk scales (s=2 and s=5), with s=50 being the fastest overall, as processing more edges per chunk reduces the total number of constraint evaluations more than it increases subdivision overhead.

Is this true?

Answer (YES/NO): NO